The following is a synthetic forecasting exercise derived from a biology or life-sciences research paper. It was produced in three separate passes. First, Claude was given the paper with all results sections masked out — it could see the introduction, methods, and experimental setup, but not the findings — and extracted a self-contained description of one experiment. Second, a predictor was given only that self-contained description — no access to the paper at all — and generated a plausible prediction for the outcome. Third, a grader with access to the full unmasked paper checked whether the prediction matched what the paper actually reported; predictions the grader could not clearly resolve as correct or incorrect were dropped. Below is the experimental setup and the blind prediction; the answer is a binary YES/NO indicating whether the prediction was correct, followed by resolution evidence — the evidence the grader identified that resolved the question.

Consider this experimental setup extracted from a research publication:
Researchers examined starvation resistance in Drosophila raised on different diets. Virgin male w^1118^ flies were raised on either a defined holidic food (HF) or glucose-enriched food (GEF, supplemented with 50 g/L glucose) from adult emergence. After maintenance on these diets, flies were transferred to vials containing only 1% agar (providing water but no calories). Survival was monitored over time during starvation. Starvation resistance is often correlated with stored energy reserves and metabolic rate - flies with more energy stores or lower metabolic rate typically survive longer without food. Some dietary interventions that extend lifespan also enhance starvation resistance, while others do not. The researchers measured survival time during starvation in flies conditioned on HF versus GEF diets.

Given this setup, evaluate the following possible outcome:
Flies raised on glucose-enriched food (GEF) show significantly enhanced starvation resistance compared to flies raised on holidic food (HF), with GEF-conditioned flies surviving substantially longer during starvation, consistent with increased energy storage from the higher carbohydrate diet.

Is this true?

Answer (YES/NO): NO